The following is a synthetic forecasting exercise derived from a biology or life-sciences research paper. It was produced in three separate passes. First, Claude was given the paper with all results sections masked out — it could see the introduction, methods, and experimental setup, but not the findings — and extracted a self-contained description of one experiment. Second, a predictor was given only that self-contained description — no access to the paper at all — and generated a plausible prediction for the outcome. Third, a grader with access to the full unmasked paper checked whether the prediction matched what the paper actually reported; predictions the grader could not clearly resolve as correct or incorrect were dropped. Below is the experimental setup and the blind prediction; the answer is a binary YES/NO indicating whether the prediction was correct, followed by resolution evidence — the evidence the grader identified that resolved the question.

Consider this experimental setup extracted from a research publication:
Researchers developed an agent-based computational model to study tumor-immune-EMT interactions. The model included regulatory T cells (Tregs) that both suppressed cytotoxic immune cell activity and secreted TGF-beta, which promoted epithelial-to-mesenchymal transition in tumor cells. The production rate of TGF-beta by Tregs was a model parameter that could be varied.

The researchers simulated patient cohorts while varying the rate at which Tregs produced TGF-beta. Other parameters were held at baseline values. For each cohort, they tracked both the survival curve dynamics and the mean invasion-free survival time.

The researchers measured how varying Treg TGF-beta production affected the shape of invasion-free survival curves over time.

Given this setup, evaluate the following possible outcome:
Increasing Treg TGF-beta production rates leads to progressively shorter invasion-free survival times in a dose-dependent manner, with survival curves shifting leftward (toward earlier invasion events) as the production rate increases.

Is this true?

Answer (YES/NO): NO